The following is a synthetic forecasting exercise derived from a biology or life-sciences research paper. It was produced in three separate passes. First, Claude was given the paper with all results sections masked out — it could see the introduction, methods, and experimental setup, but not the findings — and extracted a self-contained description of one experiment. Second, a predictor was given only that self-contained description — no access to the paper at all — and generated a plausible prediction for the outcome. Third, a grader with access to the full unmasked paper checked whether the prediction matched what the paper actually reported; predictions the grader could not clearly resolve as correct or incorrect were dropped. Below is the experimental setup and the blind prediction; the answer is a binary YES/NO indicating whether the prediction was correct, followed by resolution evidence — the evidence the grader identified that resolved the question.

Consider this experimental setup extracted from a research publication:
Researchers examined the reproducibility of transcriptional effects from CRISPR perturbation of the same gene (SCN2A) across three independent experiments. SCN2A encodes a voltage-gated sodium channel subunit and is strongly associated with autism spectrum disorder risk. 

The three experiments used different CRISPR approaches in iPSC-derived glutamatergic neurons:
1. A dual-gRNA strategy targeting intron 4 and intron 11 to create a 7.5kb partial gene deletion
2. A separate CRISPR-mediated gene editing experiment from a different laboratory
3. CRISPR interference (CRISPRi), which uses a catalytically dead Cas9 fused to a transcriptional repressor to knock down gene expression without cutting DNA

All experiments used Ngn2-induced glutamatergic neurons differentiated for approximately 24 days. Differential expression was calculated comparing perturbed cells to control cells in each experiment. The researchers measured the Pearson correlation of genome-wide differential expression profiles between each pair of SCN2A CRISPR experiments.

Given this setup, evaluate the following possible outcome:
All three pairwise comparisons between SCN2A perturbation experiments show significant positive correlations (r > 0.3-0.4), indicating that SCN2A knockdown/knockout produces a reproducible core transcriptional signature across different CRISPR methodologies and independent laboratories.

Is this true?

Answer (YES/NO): NO